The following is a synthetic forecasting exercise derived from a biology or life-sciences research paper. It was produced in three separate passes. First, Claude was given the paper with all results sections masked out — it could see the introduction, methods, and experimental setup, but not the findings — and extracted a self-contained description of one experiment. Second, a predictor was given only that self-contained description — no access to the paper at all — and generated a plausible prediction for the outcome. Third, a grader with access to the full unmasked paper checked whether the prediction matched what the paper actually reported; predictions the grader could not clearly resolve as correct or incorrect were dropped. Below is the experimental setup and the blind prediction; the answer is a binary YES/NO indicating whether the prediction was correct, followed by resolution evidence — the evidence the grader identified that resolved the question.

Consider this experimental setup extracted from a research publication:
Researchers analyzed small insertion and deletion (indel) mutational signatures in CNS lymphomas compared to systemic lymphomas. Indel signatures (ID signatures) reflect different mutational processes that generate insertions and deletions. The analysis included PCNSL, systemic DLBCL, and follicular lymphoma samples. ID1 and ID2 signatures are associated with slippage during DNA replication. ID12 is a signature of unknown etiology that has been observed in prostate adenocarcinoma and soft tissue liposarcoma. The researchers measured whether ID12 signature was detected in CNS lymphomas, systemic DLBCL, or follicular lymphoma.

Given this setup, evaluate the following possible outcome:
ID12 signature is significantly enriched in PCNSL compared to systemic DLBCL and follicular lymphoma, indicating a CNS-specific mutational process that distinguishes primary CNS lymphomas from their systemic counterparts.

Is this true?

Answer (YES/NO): YES